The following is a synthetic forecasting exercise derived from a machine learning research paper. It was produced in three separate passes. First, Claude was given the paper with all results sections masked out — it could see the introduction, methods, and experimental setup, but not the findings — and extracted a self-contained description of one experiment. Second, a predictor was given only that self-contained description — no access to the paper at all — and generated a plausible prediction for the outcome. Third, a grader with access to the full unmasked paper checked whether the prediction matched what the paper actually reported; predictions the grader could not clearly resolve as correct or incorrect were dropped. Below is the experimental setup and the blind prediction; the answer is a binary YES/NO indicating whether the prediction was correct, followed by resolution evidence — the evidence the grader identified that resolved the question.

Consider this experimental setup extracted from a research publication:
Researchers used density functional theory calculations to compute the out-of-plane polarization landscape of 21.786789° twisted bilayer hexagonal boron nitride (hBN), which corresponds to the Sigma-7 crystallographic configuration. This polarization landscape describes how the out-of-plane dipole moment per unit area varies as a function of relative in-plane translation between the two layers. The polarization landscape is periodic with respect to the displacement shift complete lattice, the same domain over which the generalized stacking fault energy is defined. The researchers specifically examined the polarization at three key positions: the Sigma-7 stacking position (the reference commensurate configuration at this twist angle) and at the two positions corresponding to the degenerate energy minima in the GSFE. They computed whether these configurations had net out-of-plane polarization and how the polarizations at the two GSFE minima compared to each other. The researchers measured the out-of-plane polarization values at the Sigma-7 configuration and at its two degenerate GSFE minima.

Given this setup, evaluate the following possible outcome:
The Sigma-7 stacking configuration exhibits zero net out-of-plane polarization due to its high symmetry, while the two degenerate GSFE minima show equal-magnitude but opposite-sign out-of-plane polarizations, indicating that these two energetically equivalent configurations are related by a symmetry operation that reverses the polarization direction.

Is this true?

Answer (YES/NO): YES